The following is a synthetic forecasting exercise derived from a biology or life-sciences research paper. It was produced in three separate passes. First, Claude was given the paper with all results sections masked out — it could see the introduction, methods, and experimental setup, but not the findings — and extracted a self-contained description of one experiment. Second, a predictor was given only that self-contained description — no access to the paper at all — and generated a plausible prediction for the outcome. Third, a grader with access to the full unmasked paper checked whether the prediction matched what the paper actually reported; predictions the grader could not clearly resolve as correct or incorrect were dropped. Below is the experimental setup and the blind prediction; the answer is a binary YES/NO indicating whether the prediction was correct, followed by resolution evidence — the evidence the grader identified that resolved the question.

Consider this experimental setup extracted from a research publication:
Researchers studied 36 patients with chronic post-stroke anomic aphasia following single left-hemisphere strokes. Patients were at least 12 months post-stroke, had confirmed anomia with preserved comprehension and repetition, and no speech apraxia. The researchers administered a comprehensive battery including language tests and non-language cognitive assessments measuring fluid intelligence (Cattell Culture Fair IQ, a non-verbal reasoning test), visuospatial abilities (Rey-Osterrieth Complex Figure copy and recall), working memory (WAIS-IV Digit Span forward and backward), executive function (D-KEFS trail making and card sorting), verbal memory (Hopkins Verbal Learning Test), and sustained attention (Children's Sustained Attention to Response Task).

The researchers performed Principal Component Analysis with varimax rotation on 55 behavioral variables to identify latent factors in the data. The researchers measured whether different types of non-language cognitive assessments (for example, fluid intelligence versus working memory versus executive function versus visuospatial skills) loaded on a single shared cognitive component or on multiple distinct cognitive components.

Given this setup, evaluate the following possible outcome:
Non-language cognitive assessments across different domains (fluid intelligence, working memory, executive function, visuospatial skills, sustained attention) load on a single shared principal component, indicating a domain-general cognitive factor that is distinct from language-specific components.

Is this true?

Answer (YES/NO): NO